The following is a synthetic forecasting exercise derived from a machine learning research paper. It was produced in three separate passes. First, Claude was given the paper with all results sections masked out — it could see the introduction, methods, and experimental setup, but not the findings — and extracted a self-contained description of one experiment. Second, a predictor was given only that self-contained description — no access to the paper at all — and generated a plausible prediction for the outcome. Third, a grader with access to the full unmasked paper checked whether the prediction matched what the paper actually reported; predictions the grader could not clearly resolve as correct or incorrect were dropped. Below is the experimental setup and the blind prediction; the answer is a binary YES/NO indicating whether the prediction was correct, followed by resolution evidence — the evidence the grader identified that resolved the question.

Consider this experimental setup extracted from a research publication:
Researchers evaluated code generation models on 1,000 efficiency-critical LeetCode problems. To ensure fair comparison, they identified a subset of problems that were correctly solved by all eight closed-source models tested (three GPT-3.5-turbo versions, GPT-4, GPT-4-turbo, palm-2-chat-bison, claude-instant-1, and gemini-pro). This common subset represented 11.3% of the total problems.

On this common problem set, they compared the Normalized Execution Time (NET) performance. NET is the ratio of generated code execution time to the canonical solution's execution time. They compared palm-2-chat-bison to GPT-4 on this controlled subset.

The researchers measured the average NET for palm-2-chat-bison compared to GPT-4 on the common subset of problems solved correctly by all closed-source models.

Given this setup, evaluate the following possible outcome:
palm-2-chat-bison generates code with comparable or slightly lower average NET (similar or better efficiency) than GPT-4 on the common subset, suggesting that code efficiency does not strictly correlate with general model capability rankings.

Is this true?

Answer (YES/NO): YES